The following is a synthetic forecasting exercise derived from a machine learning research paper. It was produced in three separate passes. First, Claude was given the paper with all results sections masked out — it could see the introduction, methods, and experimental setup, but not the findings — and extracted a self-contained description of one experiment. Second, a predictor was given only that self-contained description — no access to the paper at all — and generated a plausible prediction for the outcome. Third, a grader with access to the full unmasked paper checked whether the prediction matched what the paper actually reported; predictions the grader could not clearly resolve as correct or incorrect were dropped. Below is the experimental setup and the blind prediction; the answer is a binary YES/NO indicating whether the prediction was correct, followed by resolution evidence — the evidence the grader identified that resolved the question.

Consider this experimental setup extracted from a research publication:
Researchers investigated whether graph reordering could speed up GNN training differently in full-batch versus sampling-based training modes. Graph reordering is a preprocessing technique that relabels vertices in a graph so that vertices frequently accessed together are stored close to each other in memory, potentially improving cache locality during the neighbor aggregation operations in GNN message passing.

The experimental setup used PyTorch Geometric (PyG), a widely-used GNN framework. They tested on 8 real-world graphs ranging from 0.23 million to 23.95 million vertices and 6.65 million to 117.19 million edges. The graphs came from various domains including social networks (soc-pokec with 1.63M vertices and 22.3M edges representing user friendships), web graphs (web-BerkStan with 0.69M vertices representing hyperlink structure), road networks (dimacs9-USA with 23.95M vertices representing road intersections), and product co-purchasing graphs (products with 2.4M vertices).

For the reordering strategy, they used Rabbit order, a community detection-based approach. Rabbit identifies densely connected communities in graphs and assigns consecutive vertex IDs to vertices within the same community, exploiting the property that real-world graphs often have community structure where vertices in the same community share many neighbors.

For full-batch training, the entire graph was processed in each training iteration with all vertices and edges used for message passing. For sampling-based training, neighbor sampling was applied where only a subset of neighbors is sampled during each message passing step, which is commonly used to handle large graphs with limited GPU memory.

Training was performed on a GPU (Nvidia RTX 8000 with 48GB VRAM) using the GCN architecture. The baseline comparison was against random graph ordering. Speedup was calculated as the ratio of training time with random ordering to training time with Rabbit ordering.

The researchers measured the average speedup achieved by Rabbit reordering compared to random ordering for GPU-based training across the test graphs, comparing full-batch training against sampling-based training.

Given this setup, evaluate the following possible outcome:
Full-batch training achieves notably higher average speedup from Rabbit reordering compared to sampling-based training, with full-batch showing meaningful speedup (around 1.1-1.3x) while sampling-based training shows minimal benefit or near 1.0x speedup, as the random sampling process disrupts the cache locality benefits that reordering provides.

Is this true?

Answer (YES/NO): NO